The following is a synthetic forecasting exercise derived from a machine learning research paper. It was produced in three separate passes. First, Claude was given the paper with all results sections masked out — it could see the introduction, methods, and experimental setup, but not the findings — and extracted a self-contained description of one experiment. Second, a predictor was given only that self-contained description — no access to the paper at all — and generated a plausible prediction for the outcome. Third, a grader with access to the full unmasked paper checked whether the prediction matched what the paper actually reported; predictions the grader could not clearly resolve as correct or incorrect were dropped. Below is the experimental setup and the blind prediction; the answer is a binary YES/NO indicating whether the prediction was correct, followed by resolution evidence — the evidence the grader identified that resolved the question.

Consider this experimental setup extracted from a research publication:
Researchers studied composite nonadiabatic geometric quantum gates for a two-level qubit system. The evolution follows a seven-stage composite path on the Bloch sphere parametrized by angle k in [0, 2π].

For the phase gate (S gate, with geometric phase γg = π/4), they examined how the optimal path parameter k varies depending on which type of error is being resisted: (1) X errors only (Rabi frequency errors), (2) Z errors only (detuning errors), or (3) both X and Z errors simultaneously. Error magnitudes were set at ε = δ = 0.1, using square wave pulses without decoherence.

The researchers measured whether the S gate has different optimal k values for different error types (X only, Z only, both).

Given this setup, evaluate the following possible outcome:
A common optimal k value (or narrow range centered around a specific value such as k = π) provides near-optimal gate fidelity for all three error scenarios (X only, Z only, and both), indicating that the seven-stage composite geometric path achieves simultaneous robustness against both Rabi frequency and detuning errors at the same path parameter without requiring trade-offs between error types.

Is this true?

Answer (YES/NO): YES